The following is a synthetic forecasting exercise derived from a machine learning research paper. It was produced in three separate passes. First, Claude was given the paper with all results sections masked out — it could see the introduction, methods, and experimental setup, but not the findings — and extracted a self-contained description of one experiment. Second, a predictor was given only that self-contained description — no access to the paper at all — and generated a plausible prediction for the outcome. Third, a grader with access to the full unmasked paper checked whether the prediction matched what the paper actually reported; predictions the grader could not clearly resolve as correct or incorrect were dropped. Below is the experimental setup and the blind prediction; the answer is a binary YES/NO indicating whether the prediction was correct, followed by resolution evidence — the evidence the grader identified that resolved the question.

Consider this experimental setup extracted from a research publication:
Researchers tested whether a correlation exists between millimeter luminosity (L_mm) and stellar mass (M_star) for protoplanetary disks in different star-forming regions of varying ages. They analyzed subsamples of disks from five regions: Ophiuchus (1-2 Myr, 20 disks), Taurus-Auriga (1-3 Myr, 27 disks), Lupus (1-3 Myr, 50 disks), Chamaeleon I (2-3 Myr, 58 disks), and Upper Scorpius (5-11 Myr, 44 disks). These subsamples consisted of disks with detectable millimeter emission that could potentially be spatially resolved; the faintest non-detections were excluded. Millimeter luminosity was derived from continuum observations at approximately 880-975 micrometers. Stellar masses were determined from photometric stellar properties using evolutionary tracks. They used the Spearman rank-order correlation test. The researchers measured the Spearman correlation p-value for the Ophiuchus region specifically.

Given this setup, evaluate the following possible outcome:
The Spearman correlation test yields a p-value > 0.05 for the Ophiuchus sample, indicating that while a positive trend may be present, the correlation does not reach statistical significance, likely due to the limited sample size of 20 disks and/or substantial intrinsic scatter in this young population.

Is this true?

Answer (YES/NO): YES